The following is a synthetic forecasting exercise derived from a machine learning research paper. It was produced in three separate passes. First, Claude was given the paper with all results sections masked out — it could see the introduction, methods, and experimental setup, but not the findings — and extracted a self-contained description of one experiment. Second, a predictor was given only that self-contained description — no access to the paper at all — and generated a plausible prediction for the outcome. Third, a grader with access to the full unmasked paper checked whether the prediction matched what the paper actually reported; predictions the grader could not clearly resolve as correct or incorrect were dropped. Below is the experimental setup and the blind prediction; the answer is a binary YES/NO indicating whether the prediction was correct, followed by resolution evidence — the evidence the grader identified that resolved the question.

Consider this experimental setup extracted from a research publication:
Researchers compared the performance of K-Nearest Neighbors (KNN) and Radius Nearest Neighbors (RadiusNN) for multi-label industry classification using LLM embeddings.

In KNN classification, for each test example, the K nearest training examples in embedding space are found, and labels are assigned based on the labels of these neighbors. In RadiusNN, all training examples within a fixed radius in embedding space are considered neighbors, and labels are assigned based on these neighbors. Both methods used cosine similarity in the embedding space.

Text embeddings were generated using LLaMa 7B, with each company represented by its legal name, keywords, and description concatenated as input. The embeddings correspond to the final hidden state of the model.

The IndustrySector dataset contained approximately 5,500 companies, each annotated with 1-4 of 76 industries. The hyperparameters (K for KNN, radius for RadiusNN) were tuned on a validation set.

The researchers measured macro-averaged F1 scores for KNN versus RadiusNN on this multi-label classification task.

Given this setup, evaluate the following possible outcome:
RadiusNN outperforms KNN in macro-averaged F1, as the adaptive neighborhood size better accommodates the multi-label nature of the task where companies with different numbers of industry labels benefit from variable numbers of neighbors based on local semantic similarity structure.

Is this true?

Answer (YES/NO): NO